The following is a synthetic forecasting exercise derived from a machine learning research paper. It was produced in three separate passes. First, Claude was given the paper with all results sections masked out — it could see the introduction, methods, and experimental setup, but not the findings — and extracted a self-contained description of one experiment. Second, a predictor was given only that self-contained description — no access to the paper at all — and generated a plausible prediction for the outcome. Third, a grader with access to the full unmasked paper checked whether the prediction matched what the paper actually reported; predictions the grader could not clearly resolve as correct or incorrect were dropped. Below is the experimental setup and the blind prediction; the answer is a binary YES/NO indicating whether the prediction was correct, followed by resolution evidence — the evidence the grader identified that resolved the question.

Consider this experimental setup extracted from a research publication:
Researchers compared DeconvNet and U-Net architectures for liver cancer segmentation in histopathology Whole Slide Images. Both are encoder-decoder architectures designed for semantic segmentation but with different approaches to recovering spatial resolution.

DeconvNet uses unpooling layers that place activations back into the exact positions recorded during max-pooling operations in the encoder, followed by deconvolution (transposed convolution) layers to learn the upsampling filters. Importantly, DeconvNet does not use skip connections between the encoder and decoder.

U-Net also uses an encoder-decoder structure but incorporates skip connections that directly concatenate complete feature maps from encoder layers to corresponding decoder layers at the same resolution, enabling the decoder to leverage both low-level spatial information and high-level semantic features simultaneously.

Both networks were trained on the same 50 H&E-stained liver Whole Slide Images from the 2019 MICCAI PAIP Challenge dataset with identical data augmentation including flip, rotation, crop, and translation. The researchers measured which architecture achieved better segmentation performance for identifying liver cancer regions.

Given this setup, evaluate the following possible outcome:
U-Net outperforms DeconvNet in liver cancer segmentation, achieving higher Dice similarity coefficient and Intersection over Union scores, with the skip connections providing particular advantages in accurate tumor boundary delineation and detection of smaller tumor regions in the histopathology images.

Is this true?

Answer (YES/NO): NO